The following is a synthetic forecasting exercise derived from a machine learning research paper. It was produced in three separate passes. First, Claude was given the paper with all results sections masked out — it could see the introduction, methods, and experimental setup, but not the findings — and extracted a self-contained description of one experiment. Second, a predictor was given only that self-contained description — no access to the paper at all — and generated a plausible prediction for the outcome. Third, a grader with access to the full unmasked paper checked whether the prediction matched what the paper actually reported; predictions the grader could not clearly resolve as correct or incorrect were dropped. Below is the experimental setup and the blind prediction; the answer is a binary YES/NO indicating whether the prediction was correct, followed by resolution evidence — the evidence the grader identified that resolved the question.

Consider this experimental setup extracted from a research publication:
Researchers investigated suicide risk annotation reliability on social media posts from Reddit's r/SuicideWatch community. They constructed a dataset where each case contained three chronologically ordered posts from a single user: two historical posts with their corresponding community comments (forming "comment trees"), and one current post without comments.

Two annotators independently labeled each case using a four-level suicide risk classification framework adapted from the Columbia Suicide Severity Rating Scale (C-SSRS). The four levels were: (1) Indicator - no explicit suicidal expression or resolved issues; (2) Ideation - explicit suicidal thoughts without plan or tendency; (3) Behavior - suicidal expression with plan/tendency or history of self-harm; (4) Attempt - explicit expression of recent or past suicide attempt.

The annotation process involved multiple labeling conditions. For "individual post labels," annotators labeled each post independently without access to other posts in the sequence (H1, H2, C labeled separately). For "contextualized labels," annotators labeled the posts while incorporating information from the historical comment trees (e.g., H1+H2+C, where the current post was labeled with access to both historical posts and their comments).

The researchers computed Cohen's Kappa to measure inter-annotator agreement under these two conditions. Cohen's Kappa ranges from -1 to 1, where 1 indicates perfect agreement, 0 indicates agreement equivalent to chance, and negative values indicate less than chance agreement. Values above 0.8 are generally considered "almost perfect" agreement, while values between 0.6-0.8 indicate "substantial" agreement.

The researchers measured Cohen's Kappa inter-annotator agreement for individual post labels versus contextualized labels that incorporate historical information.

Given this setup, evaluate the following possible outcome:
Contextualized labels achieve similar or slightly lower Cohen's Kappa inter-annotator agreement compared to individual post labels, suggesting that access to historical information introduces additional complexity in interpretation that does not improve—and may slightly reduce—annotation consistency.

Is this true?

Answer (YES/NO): NO